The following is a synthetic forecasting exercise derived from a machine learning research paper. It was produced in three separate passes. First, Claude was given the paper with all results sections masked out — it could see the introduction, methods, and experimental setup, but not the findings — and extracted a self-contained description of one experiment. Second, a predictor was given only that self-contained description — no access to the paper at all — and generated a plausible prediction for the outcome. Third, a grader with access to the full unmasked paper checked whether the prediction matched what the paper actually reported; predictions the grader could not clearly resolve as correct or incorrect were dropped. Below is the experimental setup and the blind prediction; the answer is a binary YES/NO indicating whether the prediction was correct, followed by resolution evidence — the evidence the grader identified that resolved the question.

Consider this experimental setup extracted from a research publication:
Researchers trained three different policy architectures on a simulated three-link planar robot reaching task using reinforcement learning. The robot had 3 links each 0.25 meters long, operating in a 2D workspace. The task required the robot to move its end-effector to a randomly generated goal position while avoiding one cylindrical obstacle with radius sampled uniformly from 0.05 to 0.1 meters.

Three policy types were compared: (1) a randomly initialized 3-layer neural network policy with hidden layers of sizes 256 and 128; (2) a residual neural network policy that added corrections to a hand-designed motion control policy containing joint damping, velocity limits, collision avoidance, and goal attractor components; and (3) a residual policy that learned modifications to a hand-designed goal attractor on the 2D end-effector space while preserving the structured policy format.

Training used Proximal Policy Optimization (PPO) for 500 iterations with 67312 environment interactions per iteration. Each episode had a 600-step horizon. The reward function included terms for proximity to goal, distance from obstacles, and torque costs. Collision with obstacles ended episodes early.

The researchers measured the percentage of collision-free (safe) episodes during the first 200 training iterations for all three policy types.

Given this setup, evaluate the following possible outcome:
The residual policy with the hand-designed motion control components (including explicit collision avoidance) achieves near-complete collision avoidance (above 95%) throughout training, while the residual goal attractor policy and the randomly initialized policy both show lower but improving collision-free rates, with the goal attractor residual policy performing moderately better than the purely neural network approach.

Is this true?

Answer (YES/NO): NO